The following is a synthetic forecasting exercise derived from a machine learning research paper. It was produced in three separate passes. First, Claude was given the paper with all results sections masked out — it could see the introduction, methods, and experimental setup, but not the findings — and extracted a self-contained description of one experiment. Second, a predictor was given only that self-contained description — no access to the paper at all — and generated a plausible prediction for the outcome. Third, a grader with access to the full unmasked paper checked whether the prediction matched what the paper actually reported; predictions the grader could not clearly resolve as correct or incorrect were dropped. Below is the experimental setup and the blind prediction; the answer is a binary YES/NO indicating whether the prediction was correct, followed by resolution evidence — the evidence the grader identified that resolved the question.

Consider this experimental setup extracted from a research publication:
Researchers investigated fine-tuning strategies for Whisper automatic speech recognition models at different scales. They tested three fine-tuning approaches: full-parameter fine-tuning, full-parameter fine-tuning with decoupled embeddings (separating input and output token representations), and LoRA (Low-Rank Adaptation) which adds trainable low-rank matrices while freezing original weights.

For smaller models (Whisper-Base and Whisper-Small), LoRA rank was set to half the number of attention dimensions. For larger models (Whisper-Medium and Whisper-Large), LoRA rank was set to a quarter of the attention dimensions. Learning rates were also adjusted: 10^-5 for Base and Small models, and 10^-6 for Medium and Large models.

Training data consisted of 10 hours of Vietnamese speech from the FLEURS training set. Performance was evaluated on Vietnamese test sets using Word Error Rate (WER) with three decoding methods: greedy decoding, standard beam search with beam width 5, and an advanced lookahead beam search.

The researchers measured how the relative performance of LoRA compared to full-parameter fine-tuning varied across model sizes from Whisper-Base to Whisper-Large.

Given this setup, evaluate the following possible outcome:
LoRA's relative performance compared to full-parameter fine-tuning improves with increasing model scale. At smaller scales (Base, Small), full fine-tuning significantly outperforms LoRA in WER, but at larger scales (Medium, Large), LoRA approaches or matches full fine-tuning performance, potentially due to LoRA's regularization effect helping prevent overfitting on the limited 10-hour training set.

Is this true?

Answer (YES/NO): YES